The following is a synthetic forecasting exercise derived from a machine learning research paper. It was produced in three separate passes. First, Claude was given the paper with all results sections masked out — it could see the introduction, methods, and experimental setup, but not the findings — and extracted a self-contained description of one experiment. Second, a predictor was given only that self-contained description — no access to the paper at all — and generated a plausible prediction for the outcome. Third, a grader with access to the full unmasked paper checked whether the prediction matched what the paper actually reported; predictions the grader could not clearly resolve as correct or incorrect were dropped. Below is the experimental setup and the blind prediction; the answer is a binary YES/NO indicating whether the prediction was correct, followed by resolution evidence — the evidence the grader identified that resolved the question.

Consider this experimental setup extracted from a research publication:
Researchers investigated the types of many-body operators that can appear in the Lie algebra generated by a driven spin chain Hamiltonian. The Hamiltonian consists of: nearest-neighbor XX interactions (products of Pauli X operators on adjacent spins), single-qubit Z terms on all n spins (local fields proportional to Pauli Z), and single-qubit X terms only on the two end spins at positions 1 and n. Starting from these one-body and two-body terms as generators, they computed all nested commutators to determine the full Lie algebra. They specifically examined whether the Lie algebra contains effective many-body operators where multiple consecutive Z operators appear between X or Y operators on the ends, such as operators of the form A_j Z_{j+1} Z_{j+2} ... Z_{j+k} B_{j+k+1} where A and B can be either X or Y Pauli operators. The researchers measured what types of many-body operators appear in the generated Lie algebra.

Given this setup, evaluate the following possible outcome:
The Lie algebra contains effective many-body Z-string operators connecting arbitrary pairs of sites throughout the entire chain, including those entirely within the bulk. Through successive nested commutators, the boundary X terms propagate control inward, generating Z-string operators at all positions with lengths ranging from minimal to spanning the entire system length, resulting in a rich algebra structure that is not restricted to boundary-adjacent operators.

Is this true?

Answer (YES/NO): YES